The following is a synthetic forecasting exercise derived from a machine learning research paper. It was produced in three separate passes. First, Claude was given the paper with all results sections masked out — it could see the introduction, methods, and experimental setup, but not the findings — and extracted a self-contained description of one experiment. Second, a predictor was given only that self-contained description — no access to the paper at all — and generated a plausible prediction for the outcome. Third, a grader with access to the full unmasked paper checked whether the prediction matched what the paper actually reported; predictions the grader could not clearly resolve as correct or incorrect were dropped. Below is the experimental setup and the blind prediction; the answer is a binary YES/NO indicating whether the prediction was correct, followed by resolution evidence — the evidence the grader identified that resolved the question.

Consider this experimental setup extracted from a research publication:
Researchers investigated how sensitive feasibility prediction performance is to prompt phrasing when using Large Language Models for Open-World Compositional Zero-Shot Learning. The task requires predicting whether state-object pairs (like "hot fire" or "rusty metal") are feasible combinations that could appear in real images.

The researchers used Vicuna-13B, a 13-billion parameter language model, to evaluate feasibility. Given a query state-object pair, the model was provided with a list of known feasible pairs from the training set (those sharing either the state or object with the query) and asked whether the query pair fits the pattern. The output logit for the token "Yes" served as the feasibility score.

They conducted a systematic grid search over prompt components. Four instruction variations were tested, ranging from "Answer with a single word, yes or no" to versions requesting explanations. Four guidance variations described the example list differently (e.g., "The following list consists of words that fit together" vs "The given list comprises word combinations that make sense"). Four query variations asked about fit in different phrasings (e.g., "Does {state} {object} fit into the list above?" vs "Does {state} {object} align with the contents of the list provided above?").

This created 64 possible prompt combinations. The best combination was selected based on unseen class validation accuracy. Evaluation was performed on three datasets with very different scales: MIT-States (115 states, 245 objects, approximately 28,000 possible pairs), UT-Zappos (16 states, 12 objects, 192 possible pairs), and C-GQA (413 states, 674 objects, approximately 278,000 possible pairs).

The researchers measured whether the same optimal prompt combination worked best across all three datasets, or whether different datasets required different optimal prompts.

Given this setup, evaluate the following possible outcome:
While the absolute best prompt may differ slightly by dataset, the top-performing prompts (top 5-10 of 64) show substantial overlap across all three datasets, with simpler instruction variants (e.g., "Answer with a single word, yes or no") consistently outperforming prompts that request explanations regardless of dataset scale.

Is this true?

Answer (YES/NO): NO